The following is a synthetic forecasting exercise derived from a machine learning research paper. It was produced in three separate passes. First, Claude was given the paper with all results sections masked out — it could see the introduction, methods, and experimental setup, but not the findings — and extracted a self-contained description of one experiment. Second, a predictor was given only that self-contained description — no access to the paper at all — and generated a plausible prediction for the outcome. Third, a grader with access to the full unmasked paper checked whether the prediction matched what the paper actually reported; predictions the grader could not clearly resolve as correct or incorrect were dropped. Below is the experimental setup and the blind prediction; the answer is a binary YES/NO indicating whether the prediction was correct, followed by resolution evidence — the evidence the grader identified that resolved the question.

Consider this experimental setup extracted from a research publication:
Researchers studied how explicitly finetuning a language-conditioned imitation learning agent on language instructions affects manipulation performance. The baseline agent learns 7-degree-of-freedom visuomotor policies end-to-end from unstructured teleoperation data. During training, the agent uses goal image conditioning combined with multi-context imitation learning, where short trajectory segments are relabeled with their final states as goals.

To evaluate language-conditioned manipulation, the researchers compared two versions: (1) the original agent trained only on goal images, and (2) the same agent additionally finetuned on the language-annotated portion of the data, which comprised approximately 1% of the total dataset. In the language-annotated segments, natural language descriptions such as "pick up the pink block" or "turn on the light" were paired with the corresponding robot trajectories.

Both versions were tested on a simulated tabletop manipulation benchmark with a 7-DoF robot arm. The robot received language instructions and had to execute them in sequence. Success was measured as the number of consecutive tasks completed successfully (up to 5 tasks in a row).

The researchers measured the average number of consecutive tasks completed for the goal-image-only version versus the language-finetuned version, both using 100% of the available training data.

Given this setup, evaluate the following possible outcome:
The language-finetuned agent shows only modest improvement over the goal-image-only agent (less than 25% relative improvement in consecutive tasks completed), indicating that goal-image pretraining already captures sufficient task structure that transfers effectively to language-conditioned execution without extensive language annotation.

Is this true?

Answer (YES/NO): YES